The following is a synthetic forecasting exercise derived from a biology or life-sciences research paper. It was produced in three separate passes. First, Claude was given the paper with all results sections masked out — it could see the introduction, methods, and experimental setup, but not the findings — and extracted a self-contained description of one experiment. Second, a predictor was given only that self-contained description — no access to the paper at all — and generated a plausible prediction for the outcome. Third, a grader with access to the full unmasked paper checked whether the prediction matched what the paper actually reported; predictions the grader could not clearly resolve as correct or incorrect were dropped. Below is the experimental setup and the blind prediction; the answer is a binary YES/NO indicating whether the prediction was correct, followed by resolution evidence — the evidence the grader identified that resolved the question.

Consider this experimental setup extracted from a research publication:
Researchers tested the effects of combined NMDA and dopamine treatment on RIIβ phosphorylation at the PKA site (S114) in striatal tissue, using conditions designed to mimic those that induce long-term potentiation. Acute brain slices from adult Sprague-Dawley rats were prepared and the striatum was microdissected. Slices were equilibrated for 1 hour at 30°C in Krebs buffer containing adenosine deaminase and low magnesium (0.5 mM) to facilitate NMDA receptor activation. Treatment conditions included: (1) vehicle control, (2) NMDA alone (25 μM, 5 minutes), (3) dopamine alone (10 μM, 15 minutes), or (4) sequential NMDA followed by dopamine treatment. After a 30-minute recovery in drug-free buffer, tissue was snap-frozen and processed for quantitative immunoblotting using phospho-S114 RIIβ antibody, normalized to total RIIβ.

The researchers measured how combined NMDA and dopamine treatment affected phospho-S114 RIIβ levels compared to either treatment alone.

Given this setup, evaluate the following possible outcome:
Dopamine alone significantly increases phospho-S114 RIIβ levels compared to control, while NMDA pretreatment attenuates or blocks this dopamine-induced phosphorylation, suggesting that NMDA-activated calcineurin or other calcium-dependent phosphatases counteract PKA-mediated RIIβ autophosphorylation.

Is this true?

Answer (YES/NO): NO